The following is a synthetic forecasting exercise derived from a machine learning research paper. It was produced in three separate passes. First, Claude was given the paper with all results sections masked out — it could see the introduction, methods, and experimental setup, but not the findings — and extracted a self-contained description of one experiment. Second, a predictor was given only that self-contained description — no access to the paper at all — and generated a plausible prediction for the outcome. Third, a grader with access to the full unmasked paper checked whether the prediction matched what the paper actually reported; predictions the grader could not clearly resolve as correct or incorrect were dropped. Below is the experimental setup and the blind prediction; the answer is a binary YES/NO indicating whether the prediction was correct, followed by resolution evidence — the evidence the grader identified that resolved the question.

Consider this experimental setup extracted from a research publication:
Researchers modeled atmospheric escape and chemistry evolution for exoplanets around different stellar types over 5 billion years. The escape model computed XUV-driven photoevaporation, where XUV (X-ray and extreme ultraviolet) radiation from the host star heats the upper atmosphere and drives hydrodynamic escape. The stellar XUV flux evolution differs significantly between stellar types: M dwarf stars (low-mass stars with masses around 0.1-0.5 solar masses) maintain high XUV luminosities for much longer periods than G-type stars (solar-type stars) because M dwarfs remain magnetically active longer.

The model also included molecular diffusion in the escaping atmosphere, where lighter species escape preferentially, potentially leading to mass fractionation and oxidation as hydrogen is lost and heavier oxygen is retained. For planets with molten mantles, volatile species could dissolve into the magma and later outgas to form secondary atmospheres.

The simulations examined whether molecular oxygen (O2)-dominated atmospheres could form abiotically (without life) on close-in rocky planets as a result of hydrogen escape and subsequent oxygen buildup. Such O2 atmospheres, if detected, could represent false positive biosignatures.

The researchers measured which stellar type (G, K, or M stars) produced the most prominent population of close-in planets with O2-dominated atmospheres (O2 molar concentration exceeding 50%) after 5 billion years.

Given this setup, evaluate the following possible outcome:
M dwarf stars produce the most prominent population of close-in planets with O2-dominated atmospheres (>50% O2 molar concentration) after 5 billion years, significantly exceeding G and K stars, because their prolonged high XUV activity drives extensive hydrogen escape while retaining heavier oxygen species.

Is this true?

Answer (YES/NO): YES